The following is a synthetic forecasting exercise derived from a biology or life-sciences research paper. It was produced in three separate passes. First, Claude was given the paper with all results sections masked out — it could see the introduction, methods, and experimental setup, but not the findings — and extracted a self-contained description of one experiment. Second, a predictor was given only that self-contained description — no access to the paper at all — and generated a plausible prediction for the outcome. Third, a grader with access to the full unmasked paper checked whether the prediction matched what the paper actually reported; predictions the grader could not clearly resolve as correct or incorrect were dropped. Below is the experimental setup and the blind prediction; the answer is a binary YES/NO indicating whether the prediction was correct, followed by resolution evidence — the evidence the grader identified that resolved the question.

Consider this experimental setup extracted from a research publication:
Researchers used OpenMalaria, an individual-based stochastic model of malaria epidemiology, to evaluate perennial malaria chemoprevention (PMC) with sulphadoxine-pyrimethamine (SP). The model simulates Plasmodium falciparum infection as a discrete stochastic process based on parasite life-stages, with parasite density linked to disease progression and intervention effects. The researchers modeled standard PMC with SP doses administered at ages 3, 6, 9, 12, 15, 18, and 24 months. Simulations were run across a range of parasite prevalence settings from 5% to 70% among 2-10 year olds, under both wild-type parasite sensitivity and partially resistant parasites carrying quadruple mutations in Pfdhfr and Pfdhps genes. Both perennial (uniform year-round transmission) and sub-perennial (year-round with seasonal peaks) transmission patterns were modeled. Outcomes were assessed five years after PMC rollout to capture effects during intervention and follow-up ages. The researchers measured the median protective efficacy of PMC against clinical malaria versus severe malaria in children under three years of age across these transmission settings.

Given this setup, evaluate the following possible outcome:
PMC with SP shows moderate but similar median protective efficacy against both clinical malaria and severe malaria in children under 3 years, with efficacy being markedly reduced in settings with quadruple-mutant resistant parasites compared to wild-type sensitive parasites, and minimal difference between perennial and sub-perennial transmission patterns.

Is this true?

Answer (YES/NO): NO